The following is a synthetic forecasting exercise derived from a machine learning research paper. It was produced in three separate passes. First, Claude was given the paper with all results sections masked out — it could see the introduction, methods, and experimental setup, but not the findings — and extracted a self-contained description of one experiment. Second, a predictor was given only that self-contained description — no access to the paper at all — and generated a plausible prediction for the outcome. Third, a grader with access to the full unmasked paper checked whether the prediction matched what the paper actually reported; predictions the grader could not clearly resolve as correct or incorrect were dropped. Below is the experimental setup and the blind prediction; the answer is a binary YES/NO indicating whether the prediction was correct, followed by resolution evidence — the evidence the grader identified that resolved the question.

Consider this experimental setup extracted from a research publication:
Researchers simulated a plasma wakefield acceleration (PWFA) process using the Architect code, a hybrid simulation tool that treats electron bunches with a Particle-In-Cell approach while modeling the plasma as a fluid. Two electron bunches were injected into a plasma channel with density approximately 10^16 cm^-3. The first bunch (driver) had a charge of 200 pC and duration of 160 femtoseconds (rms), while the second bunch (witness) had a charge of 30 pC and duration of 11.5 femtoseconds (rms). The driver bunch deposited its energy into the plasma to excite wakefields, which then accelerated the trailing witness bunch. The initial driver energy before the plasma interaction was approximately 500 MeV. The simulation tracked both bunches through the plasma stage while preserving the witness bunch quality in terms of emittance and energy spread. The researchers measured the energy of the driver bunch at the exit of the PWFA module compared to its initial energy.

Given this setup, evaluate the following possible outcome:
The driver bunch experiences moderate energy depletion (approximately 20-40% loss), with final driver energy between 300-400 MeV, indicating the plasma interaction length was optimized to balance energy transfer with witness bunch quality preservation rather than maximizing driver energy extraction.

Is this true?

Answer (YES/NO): NO